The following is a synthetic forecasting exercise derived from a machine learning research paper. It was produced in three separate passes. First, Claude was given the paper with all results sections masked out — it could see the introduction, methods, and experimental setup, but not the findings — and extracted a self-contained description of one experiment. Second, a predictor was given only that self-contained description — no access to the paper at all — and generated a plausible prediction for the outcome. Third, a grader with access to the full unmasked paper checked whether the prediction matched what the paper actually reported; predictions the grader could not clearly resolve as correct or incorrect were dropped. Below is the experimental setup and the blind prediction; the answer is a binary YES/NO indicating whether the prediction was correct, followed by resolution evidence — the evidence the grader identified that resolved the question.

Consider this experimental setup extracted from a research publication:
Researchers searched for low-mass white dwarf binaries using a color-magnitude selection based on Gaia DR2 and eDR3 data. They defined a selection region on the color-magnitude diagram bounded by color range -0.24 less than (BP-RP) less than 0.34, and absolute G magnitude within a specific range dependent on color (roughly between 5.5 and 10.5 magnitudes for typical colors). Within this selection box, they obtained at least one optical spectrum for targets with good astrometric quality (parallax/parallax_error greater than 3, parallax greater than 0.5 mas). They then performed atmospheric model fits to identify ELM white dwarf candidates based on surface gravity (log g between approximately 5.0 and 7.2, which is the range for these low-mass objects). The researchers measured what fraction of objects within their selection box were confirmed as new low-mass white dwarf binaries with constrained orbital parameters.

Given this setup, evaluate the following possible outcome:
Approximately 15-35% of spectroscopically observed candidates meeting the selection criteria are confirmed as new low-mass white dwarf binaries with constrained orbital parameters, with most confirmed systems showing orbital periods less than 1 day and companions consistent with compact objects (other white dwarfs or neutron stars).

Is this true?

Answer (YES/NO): NO